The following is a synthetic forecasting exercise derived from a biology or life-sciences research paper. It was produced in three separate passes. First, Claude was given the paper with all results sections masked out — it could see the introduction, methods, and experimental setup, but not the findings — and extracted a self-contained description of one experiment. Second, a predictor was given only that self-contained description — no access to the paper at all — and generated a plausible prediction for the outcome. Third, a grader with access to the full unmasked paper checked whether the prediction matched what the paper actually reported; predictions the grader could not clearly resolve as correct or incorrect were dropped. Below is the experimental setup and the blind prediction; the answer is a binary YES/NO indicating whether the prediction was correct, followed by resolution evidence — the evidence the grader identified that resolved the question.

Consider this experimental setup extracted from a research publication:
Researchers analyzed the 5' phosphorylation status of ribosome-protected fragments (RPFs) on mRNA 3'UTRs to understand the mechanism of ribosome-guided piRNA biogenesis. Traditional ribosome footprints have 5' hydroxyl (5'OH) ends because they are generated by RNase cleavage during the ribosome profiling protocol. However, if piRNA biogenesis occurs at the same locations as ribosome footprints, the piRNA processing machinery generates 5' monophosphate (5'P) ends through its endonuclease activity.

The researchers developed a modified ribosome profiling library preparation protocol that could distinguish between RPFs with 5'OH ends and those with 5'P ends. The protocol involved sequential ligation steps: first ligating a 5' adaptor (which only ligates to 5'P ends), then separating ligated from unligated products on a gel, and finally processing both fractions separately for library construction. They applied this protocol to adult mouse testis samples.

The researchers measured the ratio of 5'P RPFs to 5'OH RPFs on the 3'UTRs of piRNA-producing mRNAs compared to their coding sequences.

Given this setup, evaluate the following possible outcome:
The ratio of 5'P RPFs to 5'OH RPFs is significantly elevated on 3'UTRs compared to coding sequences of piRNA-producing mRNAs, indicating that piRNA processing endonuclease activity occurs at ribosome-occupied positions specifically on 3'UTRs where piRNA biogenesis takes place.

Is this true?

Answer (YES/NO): YES